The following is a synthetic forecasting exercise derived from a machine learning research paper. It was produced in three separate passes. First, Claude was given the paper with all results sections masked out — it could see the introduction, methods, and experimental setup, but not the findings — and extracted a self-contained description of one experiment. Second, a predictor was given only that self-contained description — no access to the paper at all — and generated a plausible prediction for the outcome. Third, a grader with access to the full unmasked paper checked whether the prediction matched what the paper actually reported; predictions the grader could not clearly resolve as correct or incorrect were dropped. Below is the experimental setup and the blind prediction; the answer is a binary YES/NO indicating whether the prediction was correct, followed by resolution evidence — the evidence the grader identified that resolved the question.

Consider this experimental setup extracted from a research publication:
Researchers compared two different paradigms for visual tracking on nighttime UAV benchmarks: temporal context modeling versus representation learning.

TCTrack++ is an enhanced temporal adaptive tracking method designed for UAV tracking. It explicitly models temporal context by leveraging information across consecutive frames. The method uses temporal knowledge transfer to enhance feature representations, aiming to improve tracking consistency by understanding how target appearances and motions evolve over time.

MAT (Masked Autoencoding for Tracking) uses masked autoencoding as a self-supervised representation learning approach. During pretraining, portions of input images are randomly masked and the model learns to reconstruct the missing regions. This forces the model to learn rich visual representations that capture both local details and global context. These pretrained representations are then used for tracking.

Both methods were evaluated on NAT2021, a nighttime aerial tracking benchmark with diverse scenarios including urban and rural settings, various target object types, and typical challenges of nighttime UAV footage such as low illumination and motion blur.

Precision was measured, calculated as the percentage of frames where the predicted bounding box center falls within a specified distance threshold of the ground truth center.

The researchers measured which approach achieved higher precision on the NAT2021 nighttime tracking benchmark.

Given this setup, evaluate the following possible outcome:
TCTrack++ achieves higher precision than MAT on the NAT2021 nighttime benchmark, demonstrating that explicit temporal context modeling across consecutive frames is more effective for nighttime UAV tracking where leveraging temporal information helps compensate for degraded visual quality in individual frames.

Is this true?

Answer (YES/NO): NO